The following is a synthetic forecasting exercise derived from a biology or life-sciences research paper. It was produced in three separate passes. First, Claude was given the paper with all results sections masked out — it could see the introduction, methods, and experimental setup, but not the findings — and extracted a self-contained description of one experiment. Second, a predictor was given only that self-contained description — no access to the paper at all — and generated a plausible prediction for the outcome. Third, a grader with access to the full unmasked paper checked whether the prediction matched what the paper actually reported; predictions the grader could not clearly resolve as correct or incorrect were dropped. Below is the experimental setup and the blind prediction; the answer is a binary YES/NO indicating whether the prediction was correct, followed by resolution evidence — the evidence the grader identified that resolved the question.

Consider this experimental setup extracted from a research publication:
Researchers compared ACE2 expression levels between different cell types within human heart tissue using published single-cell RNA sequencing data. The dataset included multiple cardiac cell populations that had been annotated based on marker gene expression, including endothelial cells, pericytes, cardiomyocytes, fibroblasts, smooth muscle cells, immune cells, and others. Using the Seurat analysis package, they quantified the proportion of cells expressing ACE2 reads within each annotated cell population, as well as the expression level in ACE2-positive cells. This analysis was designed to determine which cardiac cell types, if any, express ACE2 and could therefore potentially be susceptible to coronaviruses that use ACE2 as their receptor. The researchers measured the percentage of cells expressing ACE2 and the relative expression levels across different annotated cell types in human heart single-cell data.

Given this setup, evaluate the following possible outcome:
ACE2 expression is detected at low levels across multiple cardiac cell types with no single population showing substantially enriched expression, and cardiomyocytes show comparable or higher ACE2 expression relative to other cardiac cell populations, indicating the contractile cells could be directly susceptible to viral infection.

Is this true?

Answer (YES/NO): NO